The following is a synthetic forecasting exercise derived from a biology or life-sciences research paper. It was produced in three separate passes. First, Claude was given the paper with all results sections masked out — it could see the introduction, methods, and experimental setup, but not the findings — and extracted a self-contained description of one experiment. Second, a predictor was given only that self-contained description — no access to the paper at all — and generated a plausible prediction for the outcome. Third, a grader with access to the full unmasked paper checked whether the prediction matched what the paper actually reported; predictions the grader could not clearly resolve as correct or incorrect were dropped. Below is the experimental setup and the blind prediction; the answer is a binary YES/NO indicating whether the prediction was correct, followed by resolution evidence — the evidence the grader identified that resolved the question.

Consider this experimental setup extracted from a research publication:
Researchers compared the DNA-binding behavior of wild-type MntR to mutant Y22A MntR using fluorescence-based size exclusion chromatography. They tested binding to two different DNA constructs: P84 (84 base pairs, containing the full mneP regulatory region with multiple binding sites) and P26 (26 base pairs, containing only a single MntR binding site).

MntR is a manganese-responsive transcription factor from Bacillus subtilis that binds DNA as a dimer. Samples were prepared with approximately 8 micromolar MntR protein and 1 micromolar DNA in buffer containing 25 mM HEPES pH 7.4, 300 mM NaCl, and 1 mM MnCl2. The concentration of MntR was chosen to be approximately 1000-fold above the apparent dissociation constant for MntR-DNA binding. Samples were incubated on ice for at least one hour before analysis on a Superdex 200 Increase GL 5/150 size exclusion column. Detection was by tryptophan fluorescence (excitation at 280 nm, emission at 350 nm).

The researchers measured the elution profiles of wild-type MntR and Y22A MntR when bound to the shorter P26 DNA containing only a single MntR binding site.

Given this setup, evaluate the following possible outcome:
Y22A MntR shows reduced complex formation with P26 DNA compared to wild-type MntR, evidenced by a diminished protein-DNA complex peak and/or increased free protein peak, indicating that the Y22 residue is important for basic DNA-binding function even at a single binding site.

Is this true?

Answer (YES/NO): NO